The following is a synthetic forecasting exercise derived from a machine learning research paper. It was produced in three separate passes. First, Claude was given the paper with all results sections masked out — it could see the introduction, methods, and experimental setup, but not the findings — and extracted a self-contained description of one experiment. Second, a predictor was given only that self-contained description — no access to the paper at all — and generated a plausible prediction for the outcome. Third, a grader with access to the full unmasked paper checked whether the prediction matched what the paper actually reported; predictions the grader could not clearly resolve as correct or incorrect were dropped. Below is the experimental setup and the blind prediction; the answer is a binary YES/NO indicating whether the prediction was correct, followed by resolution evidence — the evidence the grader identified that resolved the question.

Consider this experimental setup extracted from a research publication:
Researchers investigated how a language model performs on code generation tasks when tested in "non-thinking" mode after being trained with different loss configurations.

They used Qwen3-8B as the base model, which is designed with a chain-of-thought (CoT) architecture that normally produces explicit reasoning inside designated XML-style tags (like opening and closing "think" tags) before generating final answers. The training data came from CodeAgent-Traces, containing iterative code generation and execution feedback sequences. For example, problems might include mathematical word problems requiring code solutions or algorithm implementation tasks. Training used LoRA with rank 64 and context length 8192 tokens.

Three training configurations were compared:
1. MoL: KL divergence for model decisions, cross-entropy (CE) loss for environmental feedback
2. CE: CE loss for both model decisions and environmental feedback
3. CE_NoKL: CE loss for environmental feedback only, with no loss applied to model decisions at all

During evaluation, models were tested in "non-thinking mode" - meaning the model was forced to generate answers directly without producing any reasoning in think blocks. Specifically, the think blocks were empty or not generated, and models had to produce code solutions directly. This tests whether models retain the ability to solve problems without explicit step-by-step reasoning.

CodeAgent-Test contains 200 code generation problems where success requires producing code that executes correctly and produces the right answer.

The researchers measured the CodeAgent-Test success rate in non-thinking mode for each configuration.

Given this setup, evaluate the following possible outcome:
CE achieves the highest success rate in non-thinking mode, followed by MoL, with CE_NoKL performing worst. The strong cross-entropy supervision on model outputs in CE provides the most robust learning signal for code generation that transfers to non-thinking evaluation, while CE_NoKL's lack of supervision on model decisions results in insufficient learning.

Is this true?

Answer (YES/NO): NO